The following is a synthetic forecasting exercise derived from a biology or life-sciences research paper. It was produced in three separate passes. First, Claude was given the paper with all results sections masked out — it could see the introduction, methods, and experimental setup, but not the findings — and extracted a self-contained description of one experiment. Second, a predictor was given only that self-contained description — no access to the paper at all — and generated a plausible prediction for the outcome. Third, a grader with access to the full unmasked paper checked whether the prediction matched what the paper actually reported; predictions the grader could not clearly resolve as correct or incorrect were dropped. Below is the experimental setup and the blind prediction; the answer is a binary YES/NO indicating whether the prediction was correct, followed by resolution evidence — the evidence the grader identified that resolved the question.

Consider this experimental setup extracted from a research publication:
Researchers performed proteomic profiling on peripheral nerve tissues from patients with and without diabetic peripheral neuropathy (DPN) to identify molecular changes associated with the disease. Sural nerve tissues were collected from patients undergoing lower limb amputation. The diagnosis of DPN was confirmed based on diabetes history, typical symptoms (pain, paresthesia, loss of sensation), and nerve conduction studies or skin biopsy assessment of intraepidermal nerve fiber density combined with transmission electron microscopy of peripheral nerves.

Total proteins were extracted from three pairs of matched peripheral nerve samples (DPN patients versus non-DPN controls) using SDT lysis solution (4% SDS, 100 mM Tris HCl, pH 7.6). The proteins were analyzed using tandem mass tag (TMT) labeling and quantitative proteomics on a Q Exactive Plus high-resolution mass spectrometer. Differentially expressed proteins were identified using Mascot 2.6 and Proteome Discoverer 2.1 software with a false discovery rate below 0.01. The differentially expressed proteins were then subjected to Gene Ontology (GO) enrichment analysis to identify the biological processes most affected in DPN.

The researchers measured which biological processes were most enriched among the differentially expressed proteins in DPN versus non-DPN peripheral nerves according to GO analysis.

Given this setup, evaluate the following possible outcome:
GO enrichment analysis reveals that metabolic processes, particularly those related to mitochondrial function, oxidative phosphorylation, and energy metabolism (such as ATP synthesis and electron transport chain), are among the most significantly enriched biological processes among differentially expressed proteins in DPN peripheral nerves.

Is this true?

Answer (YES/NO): NO